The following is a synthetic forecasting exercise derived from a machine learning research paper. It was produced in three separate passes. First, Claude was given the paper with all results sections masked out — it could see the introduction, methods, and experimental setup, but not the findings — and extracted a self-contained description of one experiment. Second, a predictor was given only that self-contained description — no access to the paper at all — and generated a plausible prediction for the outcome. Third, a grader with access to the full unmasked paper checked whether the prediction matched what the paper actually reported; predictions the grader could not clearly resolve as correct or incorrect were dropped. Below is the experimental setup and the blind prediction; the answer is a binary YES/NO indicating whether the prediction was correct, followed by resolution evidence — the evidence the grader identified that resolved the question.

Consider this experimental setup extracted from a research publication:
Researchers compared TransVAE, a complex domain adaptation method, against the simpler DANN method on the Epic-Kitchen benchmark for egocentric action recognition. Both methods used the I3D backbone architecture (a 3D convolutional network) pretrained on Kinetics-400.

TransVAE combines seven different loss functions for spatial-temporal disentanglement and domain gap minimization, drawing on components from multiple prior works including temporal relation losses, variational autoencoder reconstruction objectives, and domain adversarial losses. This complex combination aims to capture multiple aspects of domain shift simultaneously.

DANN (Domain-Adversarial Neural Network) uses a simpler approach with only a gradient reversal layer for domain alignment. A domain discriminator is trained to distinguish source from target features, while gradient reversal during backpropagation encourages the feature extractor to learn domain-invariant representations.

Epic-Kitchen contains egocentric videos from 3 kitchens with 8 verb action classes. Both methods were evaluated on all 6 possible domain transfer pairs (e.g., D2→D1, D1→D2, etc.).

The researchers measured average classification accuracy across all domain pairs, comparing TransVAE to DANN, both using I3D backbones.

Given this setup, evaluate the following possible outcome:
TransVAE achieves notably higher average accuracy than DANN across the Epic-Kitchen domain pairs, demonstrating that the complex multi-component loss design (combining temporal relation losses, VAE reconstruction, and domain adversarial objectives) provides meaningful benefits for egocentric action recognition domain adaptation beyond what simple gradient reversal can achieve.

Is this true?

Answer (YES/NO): YES